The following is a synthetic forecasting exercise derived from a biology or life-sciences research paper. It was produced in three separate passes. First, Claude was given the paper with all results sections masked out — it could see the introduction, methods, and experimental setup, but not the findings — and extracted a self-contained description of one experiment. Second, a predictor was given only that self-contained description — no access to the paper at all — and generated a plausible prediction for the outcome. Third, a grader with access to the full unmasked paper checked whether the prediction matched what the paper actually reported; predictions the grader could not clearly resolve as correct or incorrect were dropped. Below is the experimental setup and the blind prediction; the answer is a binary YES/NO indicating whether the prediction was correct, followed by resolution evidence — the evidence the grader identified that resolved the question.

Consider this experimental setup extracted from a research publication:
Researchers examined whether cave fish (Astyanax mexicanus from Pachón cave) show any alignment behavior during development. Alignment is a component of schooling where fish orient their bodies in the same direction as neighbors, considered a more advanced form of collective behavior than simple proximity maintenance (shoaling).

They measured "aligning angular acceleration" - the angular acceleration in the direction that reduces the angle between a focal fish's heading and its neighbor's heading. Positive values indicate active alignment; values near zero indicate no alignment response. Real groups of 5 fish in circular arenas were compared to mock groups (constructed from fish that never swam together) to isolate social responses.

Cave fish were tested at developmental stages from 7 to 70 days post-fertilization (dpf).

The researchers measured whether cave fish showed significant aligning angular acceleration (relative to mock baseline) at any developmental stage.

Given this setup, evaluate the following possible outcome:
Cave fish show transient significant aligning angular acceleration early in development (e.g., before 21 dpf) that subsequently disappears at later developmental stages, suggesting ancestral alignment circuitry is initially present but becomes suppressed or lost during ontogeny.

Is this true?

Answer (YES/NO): NO